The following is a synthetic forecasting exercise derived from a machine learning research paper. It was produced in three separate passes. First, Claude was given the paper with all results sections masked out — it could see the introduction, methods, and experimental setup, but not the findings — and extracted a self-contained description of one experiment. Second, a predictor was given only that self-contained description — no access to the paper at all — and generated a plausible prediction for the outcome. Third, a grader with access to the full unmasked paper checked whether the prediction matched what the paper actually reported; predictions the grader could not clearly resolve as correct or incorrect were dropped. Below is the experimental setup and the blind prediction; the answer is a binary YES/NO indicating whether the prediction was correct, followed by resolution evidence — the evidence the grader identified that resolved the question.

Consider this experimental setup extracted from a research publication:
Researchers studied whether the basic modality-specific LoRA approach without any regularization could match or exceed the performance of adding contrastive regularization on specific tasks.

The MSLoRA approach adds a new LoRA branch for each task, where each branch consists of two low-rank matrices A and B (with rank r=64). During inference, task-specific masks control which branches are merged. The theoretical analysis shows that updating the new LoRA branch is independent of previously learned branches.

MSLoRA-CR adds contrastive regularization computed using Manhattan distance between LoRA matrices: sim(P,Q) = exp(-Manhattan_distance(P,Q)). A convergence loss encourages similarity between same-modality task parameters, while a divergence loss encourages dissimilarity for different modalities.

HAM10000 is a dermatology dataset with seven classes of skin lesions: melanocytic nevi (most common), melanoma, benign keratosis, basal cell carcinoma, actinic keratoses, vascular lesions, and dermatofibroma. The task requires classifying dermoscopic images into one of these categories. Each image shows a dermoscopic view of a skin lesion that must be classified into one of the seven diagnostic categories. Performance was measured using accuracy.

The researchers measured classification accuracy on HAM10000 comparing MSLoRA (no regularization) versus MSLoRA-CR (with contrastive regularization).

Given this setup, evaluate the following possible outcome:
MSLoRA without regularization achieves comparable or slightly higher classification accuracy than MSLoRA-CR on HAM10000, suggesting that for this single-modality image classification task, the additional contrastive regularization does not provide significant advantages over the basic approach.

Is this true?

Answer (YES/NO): YES